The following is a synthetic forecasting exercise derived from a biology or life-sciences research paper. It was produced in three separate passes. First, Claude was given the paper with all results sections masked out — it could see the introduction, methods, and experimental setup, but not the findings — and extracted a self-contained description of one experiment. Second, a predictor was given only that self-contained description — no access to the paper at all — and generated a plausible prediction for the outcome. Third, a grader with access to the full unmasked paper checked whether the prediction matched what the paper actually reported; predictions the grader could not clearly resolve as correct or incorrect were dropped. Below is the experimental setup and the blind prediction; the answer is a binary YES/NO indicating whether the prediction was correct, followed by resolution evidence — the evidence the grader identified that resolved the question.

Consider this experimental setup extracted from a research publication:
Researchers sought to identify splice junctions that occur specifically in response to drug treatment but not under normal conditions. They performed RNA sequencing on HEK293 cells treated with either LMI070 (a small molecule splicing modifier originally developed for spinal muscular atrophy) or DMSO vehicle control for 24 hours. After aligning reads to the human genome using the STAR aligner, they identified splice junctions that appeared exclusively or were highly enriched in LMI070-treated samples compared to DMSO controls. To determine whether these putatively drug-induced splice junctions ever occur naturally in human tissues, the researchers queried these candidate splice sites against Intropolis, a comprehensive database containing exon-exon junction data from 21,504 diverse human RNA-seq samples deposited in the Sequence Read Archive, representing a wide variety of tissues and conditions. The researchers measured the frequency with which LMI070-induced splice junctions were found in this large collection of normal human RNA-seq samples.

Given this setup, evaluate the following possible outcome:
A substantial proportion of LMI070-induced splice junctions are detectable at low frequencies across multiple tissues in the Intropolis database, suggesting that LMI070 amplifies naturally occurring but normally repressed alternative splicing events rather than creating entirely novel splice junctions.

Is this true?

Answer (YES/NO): NO